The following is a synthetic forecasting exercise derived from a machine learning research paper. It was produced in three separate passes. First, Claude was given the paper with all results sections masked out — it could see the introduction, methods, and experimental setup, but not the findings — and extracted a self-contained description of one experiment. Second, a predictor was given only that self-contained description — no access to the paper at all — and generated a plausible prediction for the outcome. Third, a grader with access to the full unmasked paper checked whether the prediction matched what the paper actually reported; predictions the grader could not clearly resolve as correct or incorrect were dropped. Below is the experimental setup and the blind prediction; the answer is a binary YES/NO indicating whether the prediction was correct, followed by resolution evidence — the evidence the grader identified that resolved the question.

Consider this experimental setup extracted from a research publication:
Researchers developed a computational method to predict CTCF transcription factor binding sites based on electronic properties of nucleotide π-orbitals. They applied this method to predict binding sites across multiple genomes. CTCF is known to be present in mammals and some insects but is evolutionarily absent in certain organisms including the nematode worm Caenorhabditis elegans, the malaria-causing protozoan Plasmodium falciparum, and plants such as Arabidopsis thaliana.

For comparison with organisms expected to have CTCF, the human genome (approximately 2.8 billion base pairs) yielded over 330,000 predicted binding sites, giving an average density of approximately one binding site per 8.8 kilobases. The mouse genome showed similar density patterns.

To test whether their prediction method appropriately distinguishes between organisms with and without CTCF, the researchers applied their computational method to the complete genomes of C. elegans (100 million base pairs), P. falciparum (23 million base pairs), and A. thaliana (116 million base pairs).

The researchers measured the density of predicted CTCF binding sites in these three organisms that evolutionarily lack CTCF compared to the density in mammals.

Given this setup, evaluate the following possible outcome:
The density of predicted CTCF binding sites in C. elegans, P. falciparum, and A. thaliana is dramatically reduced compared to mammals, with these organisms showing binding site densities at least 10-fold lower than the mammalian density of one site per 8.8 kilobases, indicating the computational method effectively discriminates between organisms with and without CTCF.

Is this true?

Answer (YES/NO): NO